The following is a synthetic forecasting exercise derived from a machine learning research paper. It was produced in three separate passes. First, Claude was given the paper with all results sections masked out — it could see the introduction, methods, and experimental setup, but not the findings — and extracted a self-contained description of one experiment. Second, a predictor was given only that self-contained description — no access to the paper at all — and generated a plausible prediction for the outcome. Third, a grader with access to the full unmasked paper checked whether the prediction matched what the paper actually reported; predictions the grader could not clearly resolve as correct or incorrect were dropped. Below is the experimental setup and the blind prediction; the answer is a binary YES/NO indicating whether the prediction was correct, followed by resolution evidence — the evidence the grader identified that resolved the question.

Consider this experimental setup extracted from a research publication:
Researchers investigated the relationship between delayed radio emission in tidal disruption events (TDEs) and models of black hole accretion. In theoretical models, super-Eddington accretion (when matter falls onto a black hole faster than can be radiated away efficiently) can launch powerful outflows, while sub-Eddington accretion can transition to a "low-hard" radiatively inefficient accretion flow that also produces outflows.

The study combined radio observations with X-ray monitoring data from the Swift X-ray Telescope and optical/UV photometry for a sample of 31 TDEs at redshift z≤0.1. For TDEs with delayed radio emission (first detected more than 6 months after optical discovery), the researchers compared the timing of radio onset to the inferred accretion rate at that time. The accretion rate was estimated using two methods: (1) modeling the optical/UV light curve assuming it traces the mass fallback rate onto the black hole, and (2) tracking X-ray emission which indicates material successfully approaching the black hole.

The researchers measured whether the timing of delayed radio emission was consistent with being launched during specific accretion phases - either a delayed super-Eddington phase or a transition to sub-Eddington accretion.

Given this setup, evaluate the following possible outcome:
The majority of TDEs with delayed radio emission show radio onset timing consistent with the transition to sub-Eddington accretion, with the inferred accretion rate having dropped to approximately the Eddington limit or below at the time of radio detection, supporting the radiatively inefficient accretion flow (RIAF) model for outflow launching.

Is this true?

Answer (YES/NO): NO